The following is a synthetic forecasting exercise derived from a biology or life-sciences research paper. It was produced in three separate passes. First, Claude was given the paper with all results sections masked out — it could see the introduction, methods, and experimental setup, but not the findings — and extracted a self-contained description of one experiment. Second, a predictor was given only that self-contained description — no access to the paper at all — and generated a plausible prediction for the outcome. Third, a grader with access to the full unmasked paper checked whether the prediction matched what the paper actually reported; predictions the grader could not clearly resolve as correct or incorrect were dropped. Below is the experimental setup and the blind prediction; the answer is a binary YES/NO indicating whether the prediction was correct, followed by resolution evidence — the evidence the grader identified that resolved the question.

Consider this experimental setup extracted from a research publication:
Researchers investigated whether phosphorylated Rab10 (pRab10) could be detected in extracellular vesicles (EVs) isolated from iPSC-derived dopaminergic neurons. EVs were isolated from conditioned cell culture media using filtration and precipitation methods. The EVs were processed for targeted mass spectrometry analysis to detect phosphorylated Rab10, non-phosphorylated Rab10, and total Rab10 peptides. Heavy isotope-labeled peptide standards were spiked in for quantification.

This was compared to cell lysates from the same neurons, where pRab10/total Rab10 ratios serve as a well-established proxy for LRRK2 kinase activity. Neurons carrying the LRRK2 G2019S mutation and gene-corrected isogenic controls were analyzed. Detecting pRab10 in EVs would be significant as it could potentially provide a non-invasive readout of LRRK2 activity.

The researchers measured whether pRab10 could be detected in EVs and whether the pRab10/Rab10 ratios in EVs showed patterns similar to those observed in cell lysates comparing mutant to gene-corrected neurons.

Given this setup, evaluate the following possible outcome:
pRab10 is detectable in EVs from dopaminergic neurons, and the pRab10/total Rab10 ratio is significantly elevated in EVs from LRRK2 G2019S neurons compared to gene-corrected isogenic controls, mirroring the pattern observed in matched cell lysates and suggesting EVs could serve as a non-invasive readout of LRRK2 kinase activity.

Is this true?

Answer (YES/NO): NO